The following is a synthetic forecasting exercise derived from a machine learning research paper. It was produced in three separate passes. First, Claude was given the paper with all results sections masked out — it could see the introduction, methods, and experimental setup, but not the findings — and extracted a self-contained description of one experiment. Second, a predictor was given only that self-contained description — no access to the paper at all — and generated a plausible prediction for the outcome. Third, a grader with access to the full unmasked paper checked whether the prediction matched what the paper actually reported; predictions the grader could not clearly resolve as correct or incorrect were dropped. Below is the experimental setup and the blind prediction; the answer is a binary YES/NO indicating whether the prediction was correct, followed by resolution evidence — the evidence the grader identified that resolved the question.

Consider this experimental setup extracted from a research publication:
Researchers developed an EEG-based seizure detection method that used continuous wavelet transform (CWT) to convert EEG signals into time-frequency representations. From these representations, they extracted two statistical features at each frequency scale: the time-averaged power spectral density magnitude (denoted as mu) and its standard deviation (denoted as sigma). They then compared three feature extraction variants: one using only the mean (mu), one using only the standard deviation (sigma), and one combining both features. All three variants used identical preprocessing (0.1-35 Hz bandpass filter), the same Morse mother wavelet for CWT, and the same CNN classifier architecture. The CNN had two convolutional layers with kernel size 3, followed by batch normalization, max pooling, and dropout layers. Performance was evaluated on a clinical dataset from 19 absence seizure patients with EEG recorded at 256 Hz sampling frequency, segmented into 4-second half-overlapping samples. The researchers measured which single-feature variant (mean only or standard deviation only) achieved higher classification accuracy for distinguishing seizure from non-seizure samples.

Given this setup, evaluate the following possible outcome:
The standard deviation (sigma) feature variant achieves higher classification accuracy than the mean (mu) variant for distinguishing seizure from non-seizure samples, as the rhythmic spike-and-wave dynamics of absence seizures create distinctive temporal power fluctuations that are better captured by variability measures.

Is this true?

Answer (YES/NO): NO